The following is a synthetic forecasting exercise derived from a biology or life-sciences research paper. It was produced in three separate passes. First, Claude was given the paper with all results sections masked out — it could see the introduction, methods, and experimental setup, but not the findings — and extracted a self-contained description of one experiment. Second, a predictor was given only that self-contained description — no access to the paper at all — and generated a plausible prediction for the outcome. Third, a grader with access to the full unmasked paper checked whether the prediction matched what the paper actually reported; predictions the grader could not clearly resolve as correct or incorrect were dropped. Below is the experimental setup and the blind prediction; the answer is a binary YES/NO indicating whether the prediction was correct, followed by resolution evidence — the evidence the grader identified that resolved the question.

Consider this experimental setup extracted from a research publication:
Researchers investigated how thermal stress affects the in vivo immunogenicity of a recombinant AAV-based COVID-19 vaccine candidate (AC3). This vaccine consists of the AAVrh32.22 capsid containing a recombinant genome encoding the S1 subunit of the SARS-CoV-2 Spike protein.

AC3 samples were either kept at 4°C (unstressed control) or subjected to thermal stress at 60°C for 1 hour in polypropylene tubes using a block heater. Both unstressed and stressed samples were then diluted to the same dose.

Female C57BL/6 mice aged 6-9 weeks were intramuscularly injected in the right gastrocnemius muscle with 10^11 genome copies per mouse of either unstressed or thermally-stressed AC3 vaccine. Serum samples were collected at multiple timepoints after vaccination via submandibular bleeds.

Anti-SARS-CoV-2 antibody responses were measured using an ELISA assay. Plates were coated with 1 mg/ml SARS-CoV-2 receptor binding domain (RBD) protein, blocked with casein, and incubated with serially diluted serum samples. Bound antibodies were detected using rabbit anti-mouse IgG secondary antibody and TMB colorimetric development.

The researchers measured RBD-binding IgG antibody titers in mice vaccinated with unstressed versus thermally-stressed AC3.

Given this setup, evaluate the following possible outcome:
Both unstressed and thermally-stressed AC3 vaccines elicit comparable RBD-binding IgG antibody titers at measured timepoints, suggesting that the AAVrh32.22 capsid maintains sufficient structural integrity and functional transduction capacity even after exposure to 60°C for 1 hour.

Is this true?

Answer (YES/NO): NO